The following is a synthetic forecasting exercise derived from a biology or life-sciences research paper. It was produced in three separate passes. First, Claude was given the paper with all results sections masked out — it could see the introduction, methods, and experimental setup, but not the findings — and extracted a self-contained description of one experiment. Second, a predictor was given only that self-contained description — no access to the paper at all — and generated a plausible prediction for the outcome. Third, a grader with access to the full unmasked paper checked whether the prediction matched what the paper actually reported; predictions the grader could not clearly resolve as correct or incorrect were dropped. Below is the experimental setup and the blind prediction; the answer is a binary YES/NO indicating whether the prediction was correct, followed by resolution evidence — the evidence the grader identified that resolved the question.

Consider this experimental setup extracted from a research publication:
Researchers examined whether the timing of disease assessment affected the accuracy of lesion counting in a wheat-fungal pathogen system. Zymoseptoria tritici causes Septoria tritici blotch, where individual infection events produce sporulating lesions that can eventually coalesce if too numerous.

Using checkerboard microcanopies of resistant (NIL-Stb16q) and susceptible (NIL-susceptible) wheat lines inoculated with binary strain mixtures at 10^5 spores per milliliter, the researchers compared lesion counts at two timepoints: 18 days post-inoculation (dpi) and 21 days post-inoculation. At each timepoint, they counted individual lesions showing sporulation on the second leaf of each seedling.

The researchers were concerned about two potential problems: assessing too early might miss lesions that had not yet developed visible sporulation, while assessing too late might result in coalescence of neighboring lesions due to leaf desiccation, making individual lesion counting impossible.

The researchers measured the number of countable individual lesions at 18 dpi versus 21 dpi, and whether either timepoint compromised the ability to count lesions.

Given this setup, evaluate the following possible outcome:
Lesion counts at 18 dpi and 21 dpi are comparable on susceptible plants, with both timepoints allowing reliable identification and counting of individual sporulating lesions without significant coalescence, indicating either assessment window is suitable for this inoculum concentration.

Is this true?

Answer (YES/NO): NO